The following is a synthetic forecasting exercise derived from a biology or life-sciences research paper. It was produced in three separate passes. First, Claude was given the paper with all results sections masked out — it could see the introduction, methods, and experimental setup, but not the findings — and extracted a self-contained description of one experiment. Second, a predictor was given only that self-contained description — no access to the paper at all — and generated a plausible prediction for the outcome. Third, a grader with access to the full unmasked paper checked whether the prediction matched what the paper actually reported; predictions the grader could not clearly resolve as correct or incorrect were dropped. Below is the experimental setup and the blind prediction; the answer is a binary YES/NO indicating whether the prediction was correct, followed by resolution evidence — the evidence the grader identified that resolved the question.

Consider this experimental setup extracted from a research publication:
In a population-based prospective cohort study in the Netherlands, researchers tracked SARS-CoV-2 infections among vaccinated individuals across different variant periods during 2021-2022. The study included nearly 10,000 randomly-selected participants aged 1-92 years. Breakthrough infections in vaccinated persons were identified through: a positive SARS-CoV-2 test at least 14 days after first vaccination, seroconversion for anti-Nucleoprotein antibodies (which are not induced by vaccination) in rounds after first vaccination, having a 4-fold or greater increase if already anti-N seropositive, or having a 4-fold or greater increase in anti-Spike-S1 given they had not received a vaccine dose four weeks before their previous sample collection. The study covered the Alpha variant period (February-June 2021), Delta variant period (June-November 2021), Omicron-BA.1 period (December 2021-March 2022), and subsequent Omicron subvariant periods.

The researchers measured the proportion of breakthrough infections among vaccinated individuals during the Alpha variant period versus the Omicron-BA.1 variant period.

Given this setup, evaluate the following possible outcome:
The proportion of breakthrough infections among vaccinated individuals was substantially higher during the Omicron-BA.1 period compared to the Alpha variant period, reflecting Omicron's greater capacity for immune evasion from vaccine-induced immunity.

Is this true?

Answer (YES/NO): YES